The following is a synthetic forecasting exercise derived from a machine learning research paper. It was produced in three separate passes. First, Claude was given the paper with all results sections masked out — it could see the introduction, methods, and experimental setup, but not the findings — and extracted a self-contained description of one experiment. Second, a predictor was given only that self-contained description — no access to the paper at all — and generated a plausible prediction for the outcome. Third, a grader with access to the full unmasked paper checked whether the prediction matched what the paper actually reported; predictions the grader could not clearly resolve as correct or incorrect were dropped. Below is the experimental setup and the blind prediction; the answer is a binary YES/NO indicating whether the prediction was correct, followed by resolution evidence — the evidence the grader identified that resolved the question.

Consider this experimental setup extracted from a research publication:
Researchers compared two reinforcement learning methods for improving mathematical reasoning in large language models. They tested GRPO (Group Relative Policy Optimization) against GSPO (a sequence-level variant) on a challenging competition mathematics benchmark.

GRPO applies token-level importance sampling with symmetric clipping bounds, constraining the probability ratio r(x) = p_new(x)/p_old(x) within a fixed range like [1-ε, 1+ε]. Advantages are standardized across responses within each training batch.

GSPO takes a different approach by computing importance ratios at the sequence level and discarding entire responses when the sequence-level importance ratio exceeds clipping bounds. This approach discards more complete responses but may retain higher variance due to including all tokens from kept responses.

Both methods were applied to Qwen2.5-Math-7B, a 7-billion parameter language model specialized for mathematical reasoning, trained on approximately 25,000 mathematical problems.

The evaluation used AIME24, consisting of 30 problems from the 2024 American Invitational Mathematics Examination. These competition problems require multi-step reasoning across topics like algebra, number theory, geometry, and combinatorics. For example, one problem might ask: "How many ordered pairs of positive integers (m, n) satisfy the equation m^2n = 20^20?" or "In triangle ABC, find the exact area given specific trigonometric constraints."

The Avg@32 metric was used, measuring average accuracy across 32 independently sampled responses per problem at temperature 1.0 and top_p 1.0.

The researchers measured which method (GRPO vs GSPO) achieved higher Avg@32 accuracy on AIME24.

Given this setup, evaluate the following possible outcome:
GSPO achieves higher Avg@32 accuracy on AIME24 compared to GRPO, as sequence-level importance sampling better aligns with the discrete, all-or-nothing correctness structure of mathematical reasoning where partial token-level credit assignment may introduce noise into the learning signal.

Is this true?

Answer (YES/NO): YES